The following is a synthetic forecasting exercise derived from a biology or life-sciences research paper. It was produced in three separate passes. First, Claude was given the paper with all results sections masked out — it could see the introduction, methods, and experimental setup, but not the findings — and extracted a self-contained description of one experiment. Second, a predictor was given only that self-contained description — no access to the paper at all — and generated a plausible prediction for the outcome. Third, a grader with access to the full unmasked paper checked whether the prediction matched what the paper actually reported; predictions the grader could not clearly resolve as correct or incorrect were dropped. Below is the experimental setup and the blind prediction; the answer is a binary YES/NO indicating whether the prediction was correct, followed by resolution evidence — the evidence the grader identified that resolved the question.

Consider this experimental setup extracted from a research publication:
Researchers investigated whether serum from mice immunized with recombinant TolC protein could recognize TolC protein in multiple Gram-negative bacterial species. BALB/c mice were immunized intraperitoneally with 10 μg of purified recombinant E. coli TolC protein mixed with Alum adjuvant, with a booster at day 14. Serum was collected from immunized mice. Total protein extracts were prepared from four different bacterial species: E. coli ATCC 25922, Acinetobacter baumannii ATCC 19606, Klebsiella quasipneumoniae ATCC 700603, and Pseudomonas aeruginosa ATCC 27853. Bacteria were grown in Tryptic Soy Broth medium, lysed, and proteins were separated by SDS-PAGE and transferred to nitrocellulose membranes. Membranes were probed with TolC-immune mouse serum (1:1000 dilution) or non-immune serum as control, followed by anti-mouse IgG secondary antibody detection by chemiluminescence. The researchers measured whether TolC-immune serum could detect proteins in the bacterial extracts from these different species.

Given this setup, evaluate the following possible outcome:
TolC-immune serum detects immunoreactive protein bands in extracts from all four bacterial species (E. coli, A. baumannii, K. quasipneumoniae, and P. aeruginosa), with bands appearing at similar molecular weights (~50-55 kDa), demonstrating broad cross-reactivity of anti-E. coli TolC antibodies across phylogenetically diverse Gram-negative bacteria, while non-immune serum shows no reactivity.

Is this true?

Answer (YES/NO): NO